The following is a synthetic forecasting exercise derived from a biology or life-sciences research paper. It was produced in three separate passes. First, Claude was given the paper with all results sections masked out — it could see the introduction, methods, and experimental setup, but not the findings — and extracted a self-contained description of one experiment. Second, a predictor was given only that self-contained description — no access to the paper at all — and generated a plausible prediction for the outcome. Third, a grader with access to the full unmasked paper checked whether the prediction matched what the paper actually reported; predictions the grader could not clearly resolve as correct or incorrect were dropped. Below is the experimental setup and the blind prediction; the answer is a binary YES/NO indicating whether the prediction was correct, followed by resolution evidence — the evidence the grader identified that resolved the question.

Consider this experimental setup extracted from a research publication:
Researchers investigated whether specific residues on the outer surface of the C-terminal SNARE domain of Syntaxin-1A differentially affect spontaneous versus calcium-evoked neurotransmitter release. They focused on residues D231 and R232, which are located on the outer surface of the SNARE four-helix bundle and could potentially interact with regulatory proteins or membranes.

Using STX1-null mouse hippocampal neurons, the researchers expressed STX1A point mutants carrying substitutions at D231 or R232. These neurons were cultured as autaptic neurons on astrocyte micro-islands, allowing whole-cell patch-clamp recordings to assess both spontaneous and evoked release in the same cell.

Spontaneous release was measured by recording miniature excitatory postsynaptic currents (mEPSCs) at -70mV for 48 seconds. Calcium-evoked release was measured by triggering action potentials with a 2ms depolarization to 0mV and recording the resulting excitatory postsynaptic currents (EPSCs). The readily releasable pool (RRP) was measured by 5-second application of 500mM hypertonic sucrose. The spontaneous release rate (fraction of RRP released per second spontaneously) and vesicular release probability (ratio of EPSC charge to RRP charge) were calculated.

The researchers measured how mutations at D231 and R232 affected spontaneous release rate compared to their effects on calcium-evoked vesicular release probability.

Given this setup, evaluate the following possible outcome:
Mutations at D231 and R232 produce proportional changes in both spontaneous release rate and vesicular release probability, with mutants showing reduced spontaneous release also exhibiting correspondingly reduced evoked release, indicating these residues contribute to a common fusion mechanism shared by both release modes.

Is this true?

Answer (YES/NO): NO